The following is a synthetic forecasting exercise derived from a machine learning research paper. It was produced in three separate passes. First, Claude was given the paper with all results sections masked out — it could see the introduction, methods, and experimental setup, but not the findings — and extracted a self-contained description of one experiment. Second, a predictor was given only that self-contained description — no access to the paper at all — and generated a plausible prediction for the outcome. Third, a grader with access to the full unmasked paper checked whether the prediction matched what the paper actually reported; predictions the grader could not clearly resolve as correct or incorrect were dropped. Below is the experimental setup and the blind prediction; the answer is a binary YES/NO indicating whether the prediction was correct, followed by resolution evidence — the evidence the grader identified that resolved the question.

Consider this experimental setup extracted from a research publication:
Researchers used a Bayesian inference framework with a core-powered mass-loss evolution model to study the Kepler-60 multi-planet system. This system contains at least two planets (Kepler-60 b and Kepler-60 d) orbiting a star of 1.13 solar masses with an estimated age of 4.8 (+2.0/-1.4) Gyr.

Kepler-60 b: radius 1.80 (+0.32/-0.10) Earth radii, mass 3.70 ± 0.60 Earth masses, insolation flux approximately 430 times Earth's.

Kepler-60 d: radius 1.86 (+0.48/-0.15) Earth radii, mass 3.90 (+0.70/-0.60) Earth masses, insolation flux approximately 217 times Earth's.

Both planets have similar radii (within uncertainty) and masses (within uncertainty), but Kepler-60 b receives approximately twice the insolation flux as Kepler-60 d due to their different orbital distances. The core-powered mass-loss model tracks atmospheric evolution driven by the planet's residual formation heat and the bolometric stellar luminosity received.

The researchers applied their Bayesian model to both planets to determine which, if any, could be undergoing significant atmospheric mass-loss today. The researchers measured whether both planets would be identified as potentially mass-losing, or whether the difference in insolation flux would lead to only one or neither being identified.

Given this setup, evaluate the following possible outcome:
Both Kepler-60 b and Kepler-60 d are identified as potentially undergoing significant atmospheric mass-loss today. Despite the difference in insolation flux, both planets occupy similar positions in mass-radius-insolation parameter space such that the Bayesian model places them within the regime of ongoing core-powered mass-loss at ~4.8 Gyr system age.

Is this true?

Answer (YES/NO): YES